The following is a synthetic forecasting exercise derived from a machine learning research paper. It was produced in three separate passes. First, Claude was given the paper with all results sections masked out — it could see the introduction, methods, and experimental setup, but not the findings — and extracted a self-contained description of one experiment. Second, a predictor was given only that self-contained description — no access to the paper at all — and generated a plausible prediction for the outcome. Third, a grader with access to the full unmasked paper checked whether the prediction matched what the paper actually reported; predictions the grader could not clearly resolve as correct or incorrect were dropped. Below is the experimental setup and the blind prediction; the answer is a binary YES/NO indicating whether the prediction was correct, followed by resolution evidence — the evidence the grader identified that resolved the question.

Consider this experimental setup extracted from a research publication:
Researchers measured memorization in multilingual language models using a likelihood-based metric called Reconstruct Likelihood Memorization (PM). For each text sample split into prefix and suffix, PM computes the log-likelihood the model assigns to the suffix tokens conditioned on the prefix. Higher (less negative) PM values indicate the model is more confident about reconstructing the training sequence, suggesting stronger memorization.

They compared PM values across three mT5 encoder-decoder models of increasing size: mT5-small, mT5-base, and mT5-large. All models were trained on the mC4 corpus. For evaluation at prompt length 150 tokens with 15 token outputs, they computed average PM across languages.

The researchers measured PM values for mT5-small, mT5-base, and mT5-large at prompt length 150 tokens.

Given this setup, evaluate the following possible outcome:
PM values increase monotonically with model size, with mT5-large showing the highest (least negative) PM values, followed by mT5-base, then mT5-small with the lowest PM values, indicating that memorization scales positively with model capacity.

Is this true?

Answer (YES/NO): NO